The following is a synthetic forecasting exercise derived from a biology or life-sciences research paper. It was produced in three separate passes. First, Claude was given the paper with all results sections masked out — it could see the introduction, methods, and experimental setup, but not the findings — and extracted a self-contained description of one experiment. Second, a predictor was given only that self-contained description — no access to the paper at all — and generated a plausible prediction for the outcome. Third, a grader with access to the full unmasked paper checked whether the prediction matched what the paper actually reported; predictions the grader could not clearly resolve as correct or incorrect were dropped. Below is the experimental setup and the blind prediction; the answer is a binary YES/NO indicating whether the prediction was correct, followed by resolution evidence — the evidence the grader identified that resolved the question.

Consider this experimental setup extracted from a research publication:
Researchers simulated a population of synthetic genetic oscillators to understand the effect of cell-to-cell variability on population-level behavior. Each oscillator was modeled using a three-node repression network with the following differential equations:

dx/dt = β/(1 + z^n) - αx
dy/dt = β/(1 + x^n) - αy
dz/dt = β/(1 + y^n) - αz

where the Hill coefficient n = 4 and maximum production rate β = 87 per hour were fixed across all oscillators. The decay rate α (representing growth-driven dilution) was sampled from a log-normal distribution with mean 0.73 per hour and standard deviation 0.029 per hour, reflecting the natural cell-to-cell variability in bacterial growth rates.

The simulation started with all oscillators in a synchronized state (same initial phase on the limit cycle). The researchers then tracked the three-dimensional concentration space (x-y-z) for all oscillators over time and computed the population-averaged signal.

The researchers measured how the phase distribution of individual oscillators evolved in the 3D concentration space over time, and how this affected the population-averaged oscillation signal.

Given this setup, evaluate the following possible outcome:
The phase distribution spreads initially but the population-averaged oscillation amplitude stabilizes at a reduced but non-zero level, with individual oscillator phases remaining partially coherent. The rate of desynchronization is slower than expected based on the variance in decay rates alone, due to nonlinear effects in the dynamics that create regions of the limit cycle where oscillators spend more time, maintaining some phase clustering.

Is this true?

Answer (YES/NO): NO